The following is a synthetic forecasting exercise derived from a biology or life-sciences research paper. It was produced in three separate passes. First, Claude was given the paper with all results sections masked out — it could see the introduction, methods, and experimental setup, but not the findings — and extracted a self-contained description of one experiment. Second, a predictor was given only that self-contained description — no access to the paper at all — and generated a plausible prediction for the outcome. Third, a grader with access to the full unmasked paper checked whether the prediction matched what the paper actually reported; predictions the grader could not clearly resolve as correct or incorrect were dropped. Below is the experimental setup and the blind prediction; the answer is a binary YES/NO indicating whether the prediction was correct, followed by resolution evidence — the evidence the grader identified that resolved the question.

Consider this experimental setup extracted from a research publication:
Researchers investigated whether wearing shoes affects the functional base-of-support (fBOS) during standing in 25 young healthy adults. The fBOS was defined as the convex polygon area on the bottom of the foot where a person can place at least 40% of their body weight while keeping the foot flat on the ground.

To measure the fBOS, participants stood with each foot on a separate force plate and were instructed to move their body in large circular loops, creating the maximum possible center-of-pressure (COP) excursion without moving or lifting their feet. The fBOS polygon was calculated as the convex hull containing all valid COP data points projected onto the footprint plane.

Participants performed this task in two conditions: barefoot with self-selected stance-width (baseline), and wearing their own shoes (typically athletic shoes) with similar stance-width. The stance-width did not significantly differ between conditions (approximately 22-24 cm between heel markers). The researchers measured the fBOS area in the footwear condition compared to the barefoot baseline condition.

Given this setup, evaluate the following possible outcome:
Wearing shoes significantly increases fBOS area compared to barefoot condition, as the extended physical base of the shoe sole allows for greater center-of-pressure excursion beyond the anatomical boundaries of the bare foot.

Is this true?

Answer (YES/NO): NO